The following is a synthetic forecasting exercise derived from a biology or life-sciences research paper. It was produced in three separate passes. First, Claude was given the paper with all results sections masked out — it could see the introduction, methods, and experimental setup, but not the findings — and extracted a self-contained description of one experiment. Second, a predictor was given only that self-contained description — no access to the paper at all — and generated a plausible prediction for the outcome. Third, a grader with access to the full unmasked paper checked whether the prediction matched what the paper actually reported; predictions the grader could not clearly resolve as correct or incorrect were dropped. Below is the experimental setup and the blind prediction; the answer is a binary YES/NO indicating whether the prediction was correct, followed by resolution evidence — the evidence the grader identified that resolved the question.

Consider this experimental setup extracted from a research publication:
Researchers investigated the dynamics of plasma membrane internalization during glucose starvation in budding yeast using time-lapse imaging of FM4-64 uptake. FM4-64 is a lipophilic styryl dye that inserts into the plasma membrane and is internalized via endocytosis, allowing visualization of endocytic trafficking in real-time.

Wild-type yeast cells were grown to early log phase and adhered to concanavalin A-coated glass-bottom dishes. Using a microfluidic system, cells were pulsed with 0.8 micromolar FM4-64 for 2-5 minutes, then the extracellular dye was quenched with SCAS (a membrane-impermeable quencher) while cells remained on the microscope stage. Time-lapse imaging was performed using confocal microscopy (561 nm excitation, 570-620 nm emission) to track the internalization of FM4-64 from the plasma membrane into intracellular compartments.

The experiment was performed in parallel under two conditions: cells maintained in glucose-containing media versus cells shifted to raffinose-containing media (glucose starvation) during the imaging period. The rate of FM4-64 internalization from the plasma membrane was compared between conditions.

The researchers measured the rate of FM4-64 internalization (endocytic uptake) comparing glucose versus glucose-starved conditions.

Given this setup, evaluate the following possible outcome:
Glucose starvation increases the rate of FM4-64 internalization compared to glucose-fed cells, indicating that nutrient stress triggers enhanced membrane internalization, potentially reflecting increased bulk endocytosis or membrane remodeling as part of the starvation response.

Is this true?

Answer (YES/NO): NO